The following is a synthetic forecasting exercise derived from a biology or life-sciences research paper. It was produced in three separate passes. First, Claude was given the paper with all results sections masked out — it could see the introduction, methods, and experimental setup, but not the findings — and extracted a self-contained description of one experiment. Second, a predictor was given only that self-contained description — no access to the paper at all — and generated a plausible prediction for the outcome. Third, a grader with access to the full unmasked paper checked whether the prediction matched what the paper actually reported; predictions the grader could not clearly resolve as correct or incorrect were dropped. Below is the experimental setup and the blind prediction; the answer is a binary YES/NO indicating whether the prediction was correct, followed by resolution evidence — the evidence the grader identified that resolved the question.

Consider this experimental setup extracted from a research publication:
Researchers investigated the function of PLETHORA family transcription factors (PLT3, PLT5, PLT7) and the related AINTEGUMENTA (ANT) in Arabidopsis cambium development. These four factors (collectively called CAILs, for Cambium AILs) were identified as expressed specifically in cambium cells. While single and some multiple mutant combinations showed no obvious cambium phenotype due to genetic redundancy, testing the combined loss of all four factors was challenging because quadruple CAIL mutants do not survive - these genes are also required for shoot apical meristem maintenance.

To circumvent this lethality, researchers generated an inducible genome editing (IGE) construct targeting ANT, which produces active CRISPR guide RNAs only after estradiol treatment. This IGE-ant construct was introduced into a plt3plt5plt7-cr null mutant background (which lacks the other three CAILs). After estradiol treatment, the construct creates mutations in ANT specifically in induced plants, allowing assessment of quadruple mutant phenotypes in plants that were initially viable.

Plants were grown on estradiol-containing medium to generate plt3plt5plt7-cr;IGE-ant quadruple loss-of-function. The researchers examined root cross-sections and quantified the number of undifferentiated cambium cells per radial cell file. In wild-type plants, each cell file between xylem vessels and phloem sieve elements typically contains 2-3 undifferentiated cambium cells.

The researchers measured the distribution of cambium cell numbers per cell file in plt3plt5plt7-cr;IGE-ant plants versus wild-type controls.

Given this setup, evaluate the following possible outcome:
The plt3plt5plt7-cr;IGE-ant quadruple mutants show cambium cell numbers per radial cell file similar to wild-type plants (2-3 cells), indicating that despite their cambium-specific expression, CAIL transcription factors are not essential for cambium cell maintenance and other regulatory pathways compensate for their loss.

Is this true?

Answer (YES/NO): NO